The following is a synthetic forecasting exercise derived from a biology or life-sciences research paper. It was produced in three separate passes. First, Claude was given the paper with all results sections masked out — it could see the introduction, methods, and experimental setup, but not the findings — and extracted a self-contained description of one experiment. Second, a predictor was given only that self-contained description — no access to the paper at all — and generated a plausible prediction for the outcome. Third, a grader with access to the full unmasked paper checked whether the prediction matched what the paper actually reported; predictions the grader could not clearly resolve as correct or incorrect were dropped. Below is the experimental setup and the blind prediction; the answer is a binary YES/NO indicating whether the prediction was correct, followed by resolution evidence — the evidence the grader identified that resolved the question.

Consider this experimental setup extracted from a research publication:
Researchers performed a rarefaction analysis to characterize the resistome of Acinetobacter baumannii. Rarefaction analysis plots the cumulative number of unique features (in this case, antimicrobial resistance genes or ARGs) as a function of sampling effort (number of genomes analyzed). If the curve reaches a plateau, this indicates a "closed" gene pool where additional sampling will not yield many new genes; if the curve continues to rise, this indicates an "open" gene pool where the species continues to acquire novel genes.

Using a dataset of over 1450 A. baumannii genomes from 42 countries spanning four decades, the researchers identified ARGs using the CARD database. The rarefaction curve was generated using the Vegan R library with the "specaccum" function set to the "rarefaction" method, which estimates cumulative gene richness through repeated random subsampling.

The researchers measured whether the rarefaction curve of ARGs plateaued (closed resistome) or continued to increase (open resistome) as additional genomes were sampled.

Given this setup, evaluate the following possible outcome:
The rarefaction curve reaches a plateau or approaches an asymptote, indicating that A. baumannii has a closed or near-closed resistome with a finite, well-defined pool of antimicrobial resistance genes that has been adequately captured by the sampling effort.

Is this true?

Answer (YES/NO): NO